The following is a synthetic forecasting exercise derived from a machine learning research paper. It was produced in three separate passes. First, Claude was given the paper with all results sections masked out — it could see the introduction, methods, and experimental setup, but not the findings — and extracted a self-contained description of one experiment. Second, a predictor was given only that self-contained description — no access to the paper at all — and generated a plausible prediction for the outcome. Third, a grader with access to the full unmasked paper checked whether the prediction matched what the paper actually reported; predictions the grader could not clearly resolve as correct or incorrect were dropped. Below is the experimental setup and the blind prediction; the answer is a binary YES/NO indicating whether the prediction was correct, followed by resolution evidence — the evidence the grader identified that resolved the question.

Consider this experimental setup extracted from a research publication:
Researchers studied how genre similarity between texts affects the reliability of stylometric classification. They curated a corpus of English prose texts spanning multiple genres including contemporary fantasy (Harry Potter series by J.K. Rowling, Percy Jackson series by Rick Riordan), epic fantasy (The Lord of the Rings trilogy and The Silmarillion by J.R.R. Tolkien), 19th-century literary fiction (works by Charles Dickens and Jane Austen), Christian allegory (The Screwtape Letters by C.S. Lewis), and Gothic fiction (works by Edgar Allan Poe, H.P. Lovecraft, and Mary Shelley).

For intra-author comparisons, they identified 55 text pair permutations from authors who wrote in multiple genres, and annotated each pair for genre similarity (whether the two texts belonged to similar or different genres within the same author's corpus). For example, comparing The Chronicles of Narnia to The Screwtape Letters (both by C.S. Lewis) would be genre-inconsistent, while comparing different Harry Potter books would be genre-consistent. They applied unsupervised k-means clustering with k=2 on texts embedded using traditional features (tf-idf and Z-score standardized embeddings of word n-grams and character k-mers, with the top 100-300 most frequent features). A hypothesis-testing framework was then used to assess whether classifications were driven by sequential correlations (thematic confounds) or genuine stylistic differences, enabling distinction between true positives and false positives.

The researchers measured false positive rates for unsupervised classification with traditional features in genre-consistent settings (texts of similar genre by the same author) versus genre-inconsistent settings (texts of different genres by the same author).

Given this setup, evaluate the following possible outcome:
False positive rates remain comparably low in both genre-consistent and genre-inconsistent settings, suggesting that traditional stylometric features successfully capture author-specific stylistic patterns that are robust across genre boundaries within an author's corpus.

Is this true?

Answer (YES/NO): NO